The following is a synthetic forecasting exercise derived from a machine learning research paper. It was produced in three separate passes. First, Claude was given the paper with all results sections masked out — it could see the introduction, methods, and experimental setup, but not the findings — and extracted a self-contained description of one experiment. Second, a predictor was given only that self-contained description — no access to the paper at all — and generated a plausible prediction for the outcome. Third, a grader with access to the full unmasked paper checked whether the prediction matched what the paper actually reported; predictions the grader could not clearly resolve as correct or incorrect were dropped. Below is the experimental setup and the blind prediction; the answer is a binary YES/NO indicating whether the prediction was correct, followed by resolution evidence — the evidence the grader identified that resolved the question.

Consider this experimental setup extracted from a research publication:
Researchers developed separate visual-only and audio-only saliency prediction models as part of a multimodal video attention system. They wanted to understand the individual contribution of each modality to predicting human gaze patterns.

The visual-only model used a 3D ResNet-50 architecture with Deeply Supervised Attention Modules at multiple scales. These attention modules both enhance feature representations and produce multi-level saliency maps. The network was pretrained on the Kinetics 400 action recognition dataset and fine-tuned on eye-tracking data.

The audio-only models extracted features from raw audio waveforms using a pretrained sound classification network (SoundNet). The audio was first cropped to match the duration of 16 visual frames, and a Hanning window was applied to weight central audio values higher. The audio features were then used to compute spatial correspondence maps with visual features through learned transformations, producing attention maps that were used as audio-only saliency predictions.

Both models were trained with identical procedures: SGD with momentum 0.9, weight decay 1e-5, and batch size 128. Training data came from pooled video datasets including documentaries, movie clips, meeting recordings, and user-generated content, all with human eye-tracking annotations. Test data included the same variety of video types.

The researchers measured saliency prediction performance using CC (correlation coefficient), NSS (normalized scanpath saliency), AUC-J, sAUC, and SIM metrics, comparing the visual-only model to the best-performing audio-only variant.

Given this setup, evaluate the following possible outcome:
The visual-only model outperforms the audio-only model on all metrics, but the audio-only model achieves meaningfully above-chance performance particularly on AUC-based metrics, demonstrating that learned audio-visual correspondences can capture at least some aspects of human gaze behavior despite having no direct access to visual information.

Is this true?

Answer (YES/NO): NO